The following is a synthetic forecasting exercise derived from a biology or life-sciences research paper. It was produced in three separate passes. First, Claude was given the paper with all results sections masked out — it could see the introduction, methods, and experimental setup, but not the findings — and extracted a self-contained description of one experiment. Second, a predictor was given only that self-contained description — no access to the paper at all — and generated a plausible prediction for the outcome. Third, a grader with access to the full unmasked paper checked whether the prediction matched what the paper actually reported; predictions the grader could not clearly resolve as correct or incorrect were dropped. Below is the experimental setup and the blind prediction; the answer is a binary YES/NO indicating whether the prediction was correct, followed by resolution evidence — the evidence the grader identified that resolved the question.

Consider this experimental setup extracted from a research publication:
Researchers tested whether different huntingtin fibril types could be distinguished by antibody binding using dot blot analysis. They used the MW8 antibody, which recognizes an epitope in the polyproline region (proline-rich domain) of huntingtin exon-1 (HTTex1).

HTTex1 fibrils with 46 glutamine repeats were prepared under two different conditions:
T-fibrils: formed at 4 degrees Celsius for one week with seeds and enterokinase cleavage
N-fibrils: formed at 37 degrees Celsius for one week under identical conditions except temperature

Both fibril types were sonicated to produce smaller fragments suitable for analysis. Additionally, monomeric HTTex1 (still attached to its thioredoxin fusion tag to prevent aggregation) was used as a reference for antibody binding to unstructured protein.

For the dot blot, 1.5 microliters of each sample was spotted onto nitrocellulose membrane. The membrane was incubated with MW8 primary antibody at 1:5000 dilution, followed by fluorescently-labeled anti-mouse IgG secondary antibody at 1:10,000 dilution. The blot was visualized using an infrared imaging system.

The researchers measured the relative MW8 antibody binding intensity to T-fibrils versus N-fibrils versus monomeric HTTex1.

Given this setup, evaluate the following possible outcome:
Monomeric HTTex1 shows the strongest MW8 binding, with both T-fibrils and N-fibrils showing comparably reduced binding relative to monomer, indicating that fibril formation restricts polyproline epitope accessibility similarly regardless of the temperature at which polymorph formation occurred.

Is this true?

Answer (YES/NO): NO